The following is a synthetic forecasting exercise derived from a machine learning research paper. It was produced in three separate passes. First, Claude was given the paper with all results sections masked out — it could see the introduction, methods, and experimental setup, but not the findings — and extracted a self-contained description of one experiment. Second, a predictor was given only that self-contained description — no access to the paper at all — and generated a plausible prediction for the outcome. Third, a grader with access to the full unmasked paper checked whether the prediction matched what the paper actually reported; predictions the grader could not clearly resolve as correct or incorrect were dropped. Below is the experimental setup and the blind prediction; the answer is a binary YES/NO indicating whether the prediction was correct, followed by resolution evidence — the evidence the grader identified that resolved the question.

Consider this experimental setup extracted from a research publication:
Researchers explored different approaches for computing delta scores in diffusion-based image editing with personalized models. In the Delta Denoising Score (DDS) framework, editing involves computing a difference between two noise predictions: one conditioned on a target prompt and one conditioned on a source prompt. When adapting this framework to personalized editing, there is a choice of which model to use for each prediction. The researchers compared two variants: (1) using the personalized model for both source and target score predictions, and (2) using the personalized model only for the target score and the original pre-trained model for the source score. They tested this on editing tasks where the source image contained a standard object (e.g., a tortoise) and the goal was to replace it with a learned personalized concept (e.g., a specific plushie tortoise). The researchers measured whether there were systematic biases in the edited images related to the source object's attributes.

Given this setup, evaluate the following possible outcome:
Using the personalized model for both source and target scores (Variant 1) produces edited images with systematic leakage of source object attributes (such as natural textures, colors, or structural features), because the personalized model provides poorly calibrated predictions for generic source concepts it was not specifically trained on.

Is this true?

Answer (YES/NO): NO